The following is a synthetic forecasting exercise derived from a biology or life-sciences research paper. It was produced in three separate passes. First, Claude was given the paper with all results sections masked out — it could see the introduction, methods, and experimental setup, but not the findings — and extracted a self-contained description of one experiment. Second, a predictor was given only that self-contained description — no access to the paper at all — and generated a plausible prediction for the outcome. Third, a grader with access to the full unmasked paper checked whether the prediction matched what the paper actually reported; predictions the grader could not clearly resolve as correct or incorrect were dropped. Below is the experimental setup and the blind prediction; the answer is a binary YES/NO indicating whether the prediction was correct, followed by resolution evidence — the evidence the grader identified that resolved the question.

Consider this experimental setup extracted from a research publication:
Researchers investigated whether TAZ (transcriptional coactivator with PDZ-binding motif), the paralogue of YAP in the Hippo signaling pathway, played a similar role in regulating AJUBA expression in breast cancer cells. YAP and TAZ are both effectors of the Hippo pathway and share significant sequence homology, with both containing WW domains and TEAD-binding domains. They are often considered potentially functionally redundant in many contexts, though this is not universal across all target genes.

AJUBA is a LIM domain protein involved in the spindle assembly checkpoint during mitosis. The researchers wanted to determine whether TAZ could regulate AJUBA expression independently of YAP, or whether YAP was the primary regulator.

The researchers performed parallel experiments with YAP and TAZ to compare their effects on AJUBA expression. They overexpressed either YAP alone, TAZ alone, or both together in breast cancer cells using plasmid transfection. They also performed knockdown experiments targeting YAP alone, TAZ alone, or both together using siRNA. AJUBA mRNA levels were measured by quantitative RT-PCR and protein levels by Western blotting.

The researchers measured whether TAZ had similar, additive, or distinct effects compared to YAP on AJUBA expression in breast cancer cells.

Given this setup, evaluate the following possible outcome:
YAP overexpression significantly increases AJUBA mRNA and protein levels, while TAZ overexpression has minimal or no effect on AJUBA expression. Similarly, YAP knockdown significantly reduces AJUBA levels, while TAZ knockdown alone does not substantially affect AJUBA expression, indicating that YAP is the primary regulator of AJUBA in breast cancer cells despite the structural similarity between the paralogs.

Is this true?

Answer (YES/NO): NO